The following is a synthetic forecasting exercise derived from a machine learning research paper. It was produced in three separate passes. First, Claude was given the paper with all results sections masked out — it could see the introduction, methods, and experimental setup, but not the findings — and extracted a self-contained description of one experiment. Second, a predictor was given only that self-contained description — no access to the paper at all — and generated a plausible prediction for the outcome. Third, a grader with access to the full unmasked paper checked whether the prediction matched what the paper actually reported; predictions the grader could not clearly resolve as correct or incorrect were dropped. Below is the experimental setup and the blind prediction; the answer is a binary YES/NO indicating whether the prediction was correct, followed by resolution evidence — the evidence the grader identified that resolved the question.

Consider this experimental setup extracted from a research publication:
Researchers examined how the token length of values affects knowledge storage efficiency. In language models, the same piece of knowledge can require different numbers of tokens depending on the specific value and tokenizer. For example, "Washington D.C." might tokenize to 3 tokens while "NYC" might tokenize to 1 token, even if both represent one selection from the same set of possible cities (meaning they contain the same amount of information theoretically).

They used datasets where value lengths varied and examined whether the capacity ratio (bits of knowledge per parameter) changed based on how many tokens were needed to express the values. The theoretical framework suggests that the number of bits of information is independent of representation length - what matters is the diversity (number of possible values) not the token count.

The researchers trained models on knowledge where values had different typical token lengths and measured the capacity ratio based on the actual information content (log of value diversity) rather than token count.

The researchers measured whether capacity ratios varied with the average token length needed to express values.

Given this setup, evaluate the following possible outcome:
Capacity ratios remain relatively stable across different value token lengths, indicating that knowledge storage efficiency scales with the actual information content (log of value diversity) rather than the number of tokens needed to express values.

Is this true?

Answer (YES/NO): YES